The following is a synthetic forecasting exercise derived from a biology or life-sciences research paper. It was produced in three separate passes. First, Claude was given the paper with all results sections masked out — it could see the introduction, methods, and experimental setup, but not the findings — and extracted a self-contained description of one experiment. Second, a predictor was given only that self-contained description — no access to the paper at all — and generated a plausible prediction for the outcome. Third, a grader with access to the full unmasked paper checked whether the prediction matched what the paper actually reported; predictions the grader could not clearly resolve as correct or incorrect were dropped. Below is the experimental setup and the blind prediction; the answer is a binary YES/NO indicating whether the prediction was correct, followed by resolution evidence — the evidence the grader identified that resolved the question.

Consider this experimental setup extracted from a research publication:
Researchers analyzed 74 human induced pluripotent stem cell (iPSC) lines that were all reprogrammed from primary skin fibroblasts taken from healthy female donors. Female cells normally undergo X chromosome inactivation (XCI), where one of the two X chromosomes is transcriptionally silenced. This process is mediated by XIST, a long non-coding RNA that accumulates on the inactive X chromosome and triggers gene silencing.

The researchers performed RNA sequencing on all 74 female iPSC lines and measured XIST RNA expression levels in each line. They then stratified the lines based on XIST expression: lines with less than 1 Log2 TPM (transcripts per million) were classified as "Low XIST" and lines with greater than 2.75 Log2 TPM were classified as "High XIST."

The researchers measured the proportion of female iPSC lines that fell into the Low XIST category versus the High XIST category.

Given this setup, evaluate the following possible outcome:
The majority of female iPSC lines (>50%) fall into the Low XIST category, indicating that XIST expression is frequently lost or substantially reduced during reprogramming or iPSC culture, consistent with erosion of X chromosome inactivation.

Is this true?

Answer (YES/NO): NO